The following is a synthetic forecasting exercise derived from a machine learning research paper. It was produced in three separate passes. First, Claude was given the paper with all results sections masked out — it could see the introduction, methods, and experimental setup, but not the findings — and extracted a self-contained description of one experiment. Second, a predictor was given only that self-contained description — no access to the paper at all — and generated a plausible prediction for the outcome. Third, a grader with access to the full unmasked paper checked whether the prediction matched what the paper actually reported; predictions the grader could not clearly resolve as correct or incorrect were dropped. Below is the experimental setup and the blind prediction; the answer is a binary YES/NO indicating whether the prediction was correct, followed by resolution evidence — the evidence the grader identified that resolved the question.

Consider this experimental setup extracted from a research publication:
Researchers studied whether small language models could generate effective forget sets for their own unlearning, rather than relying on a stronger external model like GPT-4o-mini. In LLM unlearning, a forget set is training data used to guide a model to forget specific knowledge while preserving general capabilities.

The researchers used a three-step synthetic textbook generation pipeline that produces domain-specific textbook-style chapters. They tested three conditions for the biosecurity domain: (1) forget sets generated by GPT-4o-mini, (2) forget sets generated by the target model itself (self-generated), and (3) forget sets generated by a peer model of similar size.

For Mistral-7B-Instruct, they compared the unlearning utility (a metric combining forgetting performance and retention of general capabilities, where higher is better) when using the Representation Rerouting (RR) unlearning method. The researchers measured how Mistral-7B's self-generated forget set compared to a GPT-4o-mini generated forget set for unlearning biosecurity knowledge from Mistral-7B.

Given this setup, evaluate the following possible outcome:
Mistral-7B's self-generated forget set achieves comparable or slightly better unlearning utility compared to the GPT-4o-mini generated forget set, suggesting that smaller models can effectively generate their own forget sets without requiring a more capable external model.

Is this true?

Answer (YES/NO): YES